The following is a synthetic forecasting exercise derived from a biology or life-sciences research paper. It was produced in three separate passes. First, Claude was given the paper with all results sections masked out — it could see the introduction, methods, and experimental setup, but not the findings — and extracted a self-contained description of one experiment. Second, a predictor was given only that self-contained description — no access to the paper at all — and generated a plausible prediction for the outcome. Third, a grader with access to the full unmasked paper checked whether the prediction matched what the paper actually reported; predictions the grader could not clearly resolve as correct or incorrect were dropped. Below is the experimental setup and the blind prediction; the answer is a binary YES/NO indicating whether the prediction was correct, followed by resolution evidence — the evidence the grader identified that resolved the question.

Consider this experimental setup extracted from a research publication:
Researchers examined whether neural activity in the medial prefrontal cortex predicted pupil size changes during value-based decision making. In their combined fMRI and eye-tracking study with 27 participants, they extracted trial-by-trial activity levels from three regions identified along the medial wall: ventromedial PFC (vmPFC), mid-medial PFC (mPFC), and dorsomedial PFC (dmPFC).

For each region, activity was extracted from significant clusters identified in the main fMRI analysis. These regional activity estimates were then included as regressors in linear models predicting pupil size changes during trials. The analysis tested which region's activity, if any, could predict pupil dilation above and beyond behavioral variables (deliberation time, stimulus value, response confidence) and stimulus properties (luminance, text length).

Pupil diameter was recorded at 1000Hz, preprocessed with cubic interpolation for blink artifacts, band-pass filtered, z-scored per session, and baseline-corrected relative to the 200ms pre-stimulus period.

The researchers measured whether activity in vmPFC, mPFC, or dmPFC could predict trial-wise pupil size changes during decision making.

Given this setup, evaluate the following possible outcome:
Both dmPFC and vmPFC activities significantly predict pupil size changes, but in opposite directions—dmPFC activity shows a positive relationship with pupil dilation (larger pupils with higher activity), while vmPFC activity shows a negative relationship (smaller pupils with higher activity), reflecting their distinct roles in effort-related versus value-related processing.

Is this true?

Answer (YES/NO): NO